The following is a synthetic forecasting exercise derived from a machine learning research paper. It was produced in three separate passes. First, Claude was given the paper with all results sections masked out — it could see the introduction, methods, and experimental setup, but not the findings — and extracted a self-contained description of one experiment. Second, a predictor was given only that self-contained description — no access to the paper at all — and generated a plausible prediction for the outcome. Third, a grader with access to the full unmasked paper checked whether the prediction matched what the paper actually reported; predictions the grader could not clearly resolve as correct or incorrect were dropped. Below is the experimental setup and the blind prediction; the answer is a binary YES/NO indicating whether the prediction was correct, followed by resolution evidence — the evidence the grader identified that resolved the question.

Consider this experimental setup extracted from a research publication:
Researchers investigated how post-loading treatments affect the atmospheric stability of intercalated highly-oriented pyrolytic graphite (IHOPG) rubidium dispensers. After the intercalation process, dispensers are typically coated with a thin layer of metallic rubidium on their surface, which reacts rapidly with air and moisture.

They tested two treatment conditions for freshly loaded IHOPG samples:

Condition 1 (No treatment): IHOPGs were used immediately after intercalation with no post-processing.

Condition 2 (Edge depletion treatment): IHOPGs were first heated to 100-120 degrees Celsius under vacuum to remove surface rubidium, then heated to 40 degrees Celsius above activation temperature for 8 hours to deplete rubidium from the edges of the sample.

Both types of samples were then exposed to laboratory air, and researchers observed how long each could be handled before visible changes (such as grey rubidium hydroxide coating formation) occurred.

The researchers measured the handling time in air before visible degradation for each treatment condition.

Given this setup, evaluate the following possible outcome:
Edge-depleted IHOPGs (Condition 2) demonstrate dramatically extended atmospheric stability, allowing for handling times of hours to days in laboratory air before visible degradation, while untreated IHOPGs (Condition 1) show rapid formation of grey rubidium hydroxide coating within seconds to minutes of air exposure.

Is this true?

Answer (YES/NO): NO